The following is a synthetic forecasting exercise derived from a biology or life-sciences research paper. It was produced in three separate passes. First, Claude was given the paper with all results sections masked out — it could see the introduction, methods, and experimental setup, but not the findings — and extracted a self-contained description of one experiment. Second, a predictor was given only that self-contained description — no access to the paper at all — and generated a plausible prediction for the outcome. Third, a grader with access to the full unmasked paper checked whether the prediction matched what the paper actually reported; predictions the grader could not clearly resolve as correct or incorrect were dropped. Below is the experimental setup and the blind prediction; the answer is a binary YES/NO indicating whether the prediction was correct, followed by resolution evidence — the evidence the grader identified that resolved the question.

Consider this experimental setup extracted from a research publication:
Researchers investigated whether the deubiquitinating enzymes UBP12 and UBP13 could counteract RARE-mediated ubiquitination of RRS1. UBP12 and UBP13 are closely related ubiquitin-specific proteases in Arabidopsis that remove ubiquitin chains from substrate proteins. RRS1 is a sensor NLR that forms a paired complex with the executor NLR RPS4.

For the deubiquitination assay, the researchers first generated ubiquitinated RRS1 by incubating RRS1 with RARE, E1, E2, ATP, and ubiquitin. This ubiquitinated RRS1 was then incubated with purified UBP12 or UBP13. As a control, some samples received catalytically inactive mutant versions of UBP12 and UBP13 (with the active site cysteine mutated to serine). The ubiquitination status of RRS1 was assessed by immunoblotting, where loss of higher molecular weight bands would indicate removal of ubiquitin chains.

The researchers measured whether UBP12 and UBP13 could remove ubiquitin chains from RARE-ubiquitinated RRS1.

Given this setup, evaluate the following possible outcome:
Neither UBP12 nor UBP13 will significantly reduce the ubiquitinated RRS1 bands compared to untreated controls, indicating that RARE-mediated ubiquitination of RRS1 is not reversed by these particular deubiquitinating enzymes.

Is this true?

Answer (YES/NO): NO